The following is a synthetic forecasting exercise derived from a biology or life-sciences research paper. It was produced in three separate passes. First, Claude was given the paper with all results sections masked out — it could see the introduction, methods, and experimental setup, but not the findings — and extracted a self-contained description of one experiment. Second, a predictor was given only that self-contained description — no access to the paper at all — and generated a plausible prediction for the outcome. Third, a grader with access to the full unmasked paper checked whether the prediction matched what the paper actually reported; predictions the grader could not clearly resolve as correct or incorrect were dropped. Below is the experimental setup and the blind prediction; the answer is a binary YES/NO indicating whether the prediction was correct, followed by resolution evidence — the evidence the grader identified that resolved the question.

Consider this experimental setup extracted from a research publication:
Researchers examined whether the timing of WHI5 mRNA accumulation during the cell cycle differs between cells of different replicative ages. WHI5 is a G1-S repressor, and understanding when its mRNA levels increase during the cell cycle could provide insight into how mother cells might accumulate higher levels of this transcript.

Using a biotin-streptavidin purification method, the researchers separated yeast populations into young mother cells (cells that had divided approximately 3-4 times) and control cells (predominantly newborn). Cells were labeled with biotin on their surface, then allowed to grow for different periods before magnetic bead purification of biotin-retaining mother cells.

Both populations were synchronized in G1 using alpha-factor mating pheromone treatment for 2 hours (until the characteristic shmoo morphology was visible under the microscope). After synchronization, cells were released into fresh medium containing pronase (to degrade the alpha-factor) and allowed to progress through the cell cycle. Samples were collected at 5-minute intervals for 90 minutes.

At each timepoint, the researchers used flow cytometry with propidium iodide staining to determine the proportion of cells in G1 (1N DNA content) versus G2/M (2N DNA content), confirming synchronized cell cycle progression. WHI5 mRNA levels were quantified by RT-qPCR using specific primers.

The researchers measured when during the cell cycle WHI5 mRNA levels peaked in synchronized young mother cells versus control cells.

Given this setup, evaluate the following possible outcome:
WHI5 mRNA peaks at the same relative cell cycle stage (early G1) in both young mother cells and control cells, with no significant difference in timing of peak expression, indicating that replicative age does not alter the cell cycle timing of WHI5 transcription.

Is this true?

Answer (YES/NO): NO